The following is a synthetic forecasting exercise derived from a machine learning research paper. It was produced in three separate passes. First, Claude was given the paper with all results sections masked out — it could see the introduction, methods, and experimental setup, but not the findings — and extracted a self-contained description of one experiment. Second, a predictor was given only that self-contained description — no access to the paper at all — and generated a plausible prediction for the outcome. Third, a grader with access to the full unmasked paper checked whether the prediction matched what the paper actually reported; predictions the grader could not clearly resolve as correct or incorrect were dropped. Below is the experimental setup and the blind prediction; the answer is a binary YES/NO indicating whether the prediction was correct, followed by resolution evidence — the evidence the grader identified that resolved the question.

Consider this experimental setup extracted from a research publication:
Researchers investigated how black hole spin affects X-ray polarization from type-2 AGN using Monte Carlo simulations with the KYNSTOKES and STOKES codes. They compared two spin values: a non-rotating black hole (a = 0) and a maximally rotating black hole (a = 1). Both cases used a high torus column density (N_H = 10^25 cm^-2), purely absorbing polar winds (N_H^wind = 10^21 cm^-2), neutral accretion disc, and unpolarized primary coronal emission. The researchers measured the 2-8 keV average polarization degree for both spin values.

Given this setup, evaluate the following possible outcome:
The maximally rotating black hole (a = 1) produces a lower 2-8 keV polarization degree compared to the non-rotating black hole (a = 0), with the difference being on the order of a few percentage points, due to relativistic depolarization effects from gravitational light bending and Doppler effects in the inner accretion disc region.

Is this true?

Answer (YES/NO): NO